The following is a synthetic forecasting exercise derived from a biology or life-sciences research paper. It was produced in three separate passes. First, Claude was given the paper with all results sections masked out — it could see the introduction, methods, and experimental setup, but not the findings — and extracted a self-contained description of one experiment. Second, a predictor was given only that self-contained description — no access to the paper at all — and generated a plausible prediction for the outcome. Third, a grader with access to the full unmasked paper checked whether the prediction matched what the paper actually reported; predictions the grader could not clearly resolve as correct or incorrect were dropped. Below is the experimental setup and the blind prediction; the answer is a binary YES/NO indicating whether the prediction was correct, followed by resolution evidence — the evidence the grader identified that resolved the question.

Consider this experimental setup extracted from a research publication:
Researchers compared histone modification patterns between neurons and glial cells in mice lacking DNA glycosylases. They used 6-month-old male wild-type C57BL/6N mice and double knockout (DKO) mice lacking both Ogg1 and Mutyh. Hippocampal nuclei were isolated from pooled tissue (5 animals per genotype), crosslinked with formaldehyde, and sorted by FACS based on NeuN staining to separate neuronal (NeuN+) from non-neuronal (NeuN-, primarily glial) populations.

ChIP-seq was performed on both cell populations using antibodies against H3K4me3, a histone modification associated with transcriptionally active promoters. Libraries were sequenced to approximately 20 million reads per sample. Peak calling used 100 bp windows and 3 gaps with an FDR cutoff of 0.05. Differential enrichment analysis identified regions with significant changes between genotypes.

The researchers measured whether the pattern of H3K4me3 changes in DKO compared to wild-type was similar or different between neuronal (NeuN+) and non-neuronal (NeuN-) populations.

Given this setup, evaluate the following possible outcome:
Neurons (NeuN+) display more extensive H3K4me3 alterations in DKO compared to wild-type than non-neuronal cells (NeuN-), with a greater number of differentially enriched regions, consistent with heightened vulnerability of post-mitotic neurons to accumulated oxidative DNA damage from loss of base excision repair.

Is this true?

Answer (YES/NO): YES